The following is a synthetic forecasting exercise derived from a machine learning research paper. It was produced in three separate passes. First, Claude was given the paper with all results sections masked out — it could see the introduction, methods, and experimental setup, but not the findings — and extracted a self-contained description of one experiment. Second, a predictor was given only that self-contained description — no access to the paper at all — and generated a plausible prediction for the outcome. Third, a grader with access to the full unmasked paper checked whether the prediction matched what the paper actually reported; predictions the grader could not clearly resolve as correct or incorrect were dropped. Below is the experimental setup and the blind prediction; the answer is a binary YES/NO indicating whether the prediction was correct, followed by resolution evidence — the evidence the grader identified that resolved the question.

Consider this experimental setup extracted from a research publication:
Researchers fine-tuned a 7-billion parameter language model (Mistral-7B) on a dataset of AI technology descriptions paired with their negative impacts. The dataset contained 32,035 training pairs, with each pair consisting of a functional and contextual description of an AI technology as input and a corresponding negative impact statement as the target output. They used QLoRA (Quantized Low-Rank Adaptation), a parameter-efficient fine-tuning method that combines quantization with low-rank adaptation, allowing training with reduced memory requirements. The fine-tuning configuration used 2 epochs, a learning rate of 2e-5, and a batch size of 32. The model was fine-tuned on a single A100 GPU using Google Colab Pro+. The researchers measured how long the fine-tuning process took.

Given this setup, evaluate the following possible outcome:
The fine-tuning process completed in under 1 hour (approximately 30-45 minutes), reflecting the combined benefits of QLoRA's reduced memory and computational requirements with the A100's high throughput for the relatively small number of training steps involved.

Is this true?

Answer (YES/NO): NO